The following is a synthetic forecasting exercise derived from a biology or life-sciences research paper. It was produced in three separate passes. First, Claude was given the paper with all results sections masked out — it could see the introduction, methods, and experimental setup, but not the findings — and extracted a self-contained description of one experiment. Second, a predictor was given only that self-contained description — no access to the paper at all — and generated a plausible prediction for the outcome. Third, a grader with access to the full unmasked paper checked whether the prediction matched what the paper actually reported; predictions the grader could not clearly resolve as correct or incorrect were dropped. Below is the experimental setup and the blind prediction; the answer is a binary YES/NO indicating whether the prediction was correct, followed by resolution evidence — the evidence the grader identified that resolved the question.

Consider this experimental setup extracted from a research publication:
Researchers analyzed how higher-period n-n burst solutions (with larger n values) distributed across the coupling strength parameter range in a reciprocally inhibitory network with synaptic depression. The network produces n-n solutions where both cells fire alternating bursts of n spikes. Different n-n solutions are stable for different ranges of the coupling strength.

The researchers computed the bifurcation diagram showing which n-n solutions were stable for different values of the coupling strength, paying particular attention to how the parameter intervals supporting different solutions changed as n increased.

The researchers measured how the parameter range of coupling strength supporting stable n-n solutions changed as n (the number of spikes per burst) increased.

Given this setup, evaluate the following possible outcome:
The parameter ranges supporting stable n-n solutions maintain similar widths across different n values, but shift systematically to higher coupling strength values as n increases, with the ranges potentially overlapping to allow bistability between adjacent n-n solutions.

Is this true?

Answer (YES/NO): NO